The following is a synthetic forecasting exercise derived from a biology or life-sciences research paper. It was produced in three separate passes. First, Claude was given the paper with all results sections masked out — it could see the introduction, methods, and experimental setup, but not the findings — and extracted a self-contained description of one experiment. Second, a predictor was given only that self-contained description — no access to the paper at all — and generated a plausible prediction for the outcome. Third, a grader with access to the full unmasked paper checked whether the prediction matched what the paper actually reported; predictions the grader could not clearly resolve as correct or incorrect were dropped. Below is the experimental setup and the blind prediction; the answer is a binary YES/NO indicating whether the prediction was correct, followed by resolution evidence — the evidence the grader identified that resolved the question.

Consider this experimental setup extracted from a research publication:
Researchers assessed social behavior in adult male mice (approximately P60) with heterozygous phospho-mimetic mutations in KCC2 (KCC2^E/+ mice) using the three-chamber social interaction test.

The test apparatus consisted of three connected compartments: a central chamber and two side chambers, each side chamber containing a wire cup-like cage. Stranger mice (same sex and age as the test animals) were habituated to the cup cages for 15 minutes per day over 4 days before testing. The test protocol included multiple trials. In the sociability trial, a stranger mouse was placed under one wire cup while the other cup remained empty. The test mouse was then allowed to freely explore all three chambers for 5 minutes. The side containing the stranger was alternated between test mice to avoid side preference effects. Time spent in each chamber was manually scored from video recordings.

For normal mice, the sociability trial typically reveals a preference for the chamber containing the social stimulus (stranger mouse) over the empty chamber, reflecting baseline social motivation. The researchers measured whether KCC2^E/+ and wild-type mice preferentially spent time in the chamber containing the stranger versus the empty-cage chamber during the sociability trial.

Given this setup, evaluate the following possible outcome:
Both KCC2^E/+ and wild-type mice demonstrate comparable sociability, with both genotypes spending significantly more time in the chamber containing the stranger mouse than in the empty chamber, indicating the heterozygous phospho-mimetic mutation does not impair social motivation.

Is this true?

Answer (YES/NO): NO